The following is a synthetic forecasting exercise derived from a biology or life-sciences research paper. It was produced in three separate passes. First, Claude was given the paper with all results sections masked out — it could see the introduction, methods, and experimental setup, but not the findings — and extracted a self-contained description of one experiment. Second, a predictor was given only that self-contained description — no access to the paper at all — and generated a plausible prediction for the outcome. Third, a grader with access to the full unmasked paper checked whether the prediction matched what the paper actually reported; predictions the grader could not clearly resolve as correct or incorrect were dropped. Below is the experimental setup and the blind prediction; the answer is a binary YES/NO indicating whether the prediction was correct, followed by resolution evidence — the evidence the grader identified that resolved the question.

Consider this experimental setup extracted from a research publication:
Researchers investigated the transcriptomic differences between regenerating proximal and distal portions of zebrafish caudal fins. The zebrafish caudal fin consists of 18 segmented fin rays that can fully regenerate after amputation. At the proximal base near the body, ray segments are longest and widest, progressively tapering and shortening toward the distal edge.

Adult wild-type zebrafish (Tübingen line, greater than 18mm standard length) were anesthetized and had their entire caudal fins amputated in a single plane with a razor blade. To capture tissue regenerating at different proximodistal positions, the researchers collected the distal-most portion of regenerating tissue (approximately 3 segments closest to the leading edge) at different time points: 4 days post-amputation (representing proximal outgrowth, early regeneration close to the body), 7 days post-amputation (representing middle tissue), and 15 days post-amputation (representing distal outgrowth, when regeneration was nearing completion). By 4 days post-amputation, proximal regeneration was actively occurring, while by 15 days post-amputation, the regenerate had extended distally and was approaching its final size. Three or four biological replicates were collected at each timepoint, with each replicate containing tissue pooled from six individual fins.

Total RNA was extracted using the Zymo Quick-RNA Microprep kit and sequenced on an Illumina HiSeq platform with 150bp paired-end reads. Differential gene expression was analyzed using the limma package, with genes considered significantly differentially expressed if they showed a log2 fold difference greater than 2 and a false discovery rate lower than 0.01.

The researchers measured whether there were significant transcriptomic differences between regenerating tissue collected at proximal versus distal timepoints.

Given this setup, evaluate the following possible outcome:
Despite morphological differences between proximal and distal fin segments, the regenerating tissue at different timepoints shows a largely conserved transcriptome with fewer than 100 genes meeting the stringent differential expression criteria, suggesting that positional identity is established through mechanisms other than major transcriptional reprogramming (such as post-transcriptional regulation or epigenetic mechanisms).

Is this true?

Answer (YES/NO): NO